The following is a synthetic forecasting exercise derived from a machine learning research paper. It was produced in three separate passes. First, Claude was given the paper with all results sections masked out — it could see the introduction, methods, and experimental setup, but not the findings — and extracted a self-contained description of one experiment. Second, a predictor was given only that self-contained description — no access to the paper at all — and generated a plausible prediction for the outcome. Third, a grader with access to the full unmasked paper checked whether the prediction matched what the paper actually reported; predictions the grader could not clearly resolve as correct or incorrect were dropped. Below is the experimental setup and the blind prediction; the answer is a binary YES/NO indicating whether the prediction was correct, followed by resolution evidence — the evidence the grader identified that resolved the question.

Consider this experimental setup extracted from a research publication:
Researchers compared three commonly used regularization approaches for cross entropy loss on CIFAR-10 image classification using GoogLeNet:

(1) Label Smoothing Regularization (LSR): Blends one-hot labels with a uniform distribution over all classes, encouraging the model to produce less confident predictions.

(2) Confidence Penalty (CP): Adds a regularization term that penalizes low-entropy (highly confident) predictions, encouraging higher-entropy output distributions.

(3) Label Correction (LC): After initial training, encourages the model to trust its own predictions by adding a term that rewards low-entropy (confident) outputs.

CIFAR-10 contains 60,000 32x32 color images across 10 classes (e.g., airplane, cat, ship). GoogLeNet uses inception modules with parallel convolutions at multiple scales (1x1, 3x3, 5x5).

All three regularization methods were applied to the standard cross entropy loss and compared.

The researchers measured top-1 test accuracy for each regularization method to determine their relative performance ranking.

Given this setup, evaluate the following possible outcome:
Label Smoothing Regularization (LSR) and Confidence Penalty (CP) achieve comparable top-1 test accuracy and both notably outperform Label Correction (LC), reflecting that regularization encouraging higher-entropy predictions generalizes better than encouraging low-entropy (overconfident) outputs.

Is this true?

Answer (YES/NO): NO